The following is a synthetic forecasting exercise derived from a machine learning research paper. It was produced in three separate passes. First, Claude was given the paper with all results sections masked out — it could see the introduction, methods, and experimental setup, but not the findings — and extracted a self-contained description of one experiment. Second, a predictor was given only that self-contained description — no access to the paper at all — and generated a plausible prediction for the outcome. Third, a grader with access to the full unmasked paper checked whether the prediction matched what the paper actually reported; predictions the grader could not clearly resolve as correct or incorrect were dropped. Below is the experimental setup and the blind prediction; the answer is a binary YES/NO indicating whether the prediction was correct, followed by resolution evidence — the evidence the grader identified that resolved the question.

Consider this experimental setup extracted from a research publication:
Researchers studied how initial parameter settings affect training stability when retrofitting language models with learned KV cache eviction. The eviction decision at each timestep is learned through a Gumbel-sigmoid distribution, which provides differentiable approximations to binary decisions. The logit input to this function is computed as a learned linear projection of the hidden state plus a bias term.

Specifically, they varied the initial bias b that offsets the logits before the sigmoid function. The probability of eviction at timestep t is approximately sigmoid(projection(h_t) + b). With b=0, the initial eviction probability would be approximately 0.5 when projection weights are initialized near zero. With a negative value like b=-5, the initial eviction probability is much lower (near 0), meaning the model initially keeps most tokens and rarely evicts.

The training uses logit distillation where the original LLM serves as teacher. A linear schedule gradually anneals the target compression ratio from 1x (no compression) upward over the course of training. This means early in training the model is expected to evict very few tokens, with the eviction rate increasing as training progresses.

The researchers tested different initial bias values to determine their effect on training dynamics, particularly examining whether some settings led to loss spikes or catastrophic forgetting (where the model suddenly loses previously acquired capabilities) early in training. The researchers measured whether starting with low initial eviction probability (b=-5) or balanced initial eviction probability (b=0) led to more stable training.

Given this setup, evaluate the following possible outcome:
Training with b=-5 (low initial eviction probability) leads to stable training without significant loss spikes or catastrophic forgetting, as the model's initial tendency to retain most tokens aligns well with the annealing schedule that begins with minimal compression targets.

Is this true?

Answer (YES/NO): YES